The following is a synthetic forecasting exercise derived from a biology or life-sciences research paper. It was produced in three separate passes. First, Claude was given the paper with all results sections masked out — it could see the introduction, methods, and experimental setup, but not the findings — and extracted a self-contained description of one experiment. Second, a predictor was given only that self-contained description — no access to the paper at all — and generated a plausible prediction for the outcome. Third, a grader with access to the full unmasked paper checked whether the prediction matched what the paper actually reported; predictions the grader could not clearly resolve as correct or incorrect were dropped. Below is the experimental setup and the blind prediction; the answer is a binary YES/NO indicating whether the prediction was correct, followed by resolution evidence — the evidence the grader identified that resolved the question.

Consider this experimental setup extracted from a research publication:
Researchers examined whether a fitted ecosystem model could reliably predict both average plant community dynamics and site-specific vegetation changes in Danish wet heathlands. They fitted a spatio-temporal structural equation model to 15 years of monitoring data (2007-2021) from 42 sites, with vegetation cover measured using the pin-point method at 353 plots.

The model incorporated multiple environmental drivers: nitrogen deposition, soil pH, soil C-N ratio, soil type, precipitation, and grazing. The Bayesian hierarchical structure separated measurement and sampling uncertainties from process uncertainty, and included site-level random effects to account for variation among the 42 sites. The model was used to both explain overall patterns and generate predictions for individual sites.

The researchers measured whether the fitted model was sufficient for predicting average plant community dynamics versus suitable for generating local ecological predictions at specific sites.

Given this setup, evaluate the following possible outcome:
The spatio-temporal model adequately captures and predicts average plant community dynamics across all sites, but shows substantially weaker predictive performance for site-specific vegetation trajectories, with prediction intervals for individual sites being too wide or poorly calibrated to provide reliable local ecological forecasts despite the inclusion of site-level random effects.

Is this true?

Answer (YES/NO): NO